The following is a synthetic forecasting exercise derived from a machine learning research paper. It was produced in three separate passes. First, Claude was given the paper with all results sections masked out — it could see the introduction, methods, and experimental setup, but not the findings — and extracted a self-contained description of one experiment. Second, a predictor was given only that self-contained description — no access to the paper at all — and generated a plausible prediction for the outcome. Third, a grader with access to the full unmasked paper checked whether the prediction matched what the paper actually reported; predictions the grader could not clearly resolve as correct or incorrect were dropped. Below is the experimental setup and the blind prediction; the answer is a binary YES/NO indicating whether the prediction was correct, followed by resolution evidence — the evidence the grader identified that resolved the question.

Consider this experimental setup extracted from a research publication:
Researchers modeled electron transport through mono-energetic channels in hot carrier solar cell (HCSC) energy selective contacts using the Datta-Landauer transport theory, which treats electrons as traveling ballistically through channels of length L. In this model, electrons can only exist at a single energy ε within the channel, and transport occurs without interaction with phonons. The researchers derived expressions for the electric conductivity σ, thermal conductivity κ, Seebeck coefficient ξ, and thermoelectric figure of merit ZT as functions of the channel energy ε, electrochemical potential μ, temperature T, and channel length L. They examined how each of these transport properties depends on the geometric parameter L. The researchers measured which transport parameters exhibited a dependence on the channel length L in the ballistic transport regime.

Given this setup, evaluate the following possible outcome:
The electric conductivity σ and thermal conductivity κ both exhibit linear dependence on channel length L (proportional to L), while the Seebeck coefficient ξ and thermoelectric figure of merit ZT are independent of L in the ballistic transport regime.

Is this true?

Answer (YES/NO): YES